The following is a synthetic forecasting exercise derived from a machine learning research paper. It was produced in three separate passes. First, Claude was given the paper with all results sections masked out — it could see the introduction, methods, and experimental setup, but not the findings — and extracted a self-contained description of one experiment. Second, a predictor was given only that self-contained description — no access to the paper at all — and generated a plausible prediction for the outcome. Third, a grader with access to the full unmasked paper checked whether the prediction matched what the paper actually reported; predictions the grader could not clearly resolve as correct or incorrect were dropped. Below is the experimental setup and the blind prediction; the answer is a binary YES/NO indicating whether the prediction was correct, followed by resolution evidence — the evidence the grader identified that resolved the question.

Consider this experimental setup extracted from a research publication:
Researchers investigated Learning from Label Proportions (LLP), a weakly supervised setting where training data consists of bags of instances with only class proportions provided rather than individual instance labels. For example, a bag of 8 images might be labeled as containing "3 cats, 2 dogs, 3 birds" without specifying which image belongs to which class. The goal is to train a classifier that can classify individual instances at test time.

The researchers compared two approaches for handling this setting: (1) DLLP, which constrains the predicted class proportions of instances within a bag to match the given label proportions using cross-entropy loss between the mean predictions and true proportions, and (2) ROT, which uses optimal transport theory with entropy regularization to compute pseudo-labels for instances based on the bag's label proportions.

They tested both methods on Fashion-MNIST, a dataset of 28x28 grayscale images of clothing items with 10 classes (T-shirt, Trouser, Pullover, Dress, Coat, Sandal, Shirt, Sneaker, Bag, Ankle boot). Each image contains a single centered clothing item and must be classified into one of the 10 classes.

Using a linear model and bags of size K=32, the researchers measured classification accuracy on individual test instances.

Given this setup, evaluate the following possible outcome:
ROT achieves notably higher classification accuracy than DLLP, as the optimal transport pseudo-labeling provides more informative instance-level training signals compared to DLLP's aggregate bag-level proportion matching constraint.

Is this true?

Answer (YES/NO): YES